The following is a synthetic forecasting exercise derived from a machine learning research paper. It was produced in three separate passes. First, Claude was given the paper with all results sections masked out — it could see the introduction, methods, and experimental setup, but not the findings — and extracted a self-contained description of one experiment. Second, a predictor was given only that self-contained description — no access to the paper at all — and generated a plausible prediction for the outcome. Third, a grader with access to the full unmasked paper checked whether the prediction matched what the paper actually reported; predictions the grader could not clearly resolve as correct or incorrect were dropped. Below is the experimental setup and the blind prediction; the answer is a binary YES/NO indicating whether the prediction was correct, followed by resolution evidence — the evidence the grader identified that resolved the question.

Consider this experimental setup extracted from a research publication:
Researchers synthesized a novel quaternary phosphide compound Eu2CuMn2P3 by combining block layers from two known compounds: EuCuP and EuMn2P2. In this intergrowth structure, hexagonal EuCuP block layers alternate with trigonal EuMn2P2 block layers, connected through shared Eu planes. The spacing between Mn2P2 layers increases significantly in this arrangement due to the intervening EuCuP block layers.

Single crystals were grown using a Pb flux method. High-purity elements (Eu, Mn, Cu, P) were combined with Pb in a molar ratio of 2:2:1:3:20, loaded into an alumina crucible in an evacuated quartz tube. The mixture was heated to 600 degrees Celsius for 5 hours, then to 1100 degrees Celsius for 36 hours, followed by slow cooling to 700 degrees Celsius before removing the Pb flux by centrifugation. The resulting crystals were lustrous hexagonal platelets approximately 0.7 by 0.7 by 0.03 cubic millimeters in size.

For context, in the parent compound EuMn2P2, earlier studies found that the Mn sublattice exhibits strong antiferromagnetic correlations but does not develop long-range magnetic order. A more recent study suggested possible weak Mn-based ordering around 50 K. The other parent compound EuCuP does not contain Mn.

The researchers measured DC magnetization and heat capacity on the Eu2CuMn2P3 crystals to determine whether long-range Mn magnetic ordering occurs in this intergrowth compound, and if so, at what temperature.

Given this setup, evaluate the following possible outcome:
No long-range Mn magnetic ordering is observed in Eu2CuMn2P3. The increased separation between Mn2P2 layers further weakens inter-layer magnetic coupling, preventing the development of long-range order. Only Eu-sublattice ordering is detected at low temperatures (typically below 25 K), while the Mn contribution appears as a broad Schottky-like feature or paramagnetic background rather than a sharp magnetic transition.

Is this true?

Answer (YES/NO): NO